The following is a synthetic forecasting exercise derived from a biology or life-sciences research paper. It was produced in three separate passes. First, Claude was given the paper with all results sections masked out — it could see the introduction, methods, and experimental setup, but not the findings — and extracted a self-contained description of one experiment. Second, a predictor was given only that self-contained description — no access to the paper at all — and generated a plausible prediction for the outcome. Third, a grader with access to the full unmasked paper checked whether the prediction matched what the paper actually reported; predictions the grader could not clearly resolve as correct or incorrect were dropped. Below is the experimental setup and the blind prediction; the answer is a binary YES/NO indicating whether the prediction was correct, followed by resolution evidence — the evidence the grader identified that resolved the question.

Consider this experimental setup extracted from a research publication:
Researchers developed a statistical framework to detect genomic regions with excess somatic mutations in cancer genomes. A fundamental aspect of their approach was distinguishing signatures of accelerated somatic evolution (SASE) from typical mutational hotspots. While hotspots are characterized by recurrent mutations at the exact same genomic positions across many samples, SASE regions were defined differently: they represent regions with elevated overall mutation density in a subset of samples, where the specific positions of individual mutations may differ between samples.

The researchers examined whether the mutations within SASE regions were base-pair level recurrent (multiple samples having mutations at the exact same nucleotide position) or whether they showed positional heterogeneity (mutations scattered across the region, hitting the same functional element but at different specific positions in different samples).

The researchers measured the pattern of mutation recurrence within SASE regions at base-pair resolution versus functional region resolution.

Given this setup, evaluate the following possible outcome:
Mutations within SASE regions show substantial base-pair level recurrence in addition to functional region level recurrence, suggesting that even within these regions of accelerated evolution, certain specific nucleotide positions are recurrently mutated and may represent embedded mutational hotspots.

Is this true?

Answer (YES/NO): NO